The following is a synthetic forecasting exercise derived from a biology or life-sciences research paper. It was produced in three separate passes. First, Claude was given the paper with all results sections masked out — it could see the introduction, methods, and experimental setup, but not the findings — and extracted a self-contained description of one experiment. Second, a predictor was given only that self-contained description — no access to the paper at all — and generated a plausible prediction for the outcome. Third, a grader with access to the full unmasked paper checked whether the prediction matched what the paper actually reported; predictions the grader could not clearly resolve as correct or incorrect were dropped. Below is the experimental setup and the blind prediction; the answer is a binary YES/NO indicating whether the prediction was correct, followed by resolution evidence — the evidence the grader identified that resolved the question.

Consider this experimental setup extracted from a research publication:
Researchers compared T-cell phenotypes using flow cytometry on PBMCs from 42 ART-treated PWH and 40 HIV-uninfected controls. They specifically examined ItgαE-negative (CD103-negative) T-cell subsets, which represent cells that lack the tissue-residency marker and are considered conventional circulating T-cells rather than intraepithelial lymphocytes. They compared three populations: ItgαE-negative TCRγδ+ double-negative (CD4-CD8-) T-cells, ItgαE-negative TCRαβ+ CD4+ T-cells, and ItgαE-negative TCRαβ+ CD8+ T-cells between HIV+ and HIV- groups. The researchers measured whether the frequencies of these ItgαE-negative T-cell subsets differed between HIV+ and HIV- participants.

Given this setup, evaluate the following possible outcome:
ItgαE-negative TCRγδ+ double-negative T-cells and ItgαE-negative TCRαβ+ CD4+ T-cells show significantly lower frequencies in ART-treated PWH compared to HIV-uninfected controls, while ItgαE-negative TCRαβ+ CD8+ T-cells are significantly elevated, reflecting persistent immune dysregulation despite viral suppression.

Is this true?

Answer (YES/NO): NO